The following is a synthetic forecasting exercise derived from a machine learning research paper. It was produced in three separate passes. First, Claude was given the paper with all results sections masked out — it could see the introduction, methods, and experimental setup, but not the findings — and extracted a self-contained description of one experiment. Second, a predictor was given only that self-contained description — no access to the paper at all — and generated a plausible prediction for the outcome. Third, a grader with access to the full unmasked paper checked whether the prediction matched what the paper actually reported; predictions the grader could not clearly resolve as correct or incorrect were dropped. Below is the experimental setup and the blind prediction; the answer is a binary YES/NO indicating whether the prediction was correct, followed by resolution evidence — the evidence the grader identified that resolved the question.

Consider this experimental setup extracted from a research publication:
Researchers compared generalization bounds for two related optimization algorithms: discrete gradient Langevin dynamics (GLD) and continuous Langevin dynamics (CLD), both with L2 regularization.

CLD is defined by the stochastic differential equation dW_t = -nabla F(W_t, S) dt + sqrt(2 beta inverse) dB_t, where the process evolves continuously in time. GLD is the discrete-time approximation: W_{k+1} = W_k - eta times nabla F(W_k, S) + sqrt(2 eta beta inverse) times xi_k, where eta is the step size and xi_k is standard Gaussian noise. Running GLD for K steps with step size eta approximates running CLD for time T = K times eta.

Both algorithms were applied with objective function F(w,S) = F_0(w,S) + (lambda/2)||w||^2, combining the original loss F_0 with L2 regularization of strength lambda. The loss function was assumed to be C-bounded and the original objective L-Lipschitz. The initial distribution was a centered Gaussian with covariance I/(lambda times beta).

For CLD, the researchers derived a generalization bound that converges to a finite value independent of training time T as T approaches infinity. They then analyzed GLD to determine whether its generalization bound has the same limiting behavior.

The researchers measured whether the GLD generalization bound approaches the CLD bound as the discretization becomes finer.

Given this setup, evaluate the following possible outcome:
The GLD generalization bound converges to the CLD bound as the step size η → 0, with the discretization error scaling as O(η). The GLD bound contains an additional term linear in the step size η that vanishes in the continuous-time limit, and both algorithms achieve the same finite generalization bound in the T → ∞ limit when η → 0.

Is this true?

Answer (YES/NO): NO